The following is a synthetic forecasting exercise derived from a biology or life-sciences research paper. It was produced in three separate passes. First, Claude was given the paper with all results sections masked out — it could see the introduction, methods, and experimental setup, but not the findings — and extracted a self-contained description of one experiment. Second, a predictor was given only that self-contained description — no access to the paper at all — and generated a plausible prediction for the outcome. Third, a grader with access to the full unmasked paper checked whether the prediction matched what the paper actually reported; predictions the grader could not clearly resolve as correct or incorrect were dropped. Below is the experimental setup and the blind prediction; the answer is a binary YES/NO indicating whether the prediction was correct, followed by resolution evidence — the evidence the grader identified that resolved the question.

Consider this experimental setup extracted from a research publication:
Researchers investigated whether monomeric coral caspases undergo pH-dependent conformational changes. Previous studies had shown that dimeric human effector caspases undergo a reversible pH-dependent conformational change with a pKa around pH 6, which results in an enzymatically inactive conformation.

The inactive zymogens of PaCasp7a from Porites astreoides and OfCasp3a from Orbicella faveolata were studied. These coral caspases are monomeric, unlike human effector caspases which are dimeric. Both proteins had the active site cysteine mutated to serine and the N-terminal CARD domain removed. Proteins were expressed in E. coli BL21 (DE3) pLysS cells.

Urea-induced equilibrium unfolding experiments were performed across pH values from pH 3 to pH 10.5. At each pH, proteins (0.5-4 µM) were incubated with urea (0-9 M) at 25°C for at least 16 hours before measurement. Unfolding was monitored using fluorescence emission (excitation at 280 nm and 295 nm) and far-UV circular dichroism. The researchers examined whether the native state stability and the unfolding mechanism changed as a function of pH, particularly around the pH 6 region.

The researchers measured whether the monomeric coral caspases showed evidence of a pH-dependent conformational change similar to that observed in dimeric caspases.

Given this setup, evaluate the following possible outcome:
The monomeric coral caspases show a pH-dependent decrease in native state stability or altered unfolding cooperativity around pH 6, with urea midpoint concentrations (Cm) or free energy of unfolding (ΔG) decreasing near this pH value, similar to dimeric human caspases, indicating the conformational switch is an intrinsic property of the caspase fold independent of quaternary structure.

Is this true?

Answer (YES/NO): YES